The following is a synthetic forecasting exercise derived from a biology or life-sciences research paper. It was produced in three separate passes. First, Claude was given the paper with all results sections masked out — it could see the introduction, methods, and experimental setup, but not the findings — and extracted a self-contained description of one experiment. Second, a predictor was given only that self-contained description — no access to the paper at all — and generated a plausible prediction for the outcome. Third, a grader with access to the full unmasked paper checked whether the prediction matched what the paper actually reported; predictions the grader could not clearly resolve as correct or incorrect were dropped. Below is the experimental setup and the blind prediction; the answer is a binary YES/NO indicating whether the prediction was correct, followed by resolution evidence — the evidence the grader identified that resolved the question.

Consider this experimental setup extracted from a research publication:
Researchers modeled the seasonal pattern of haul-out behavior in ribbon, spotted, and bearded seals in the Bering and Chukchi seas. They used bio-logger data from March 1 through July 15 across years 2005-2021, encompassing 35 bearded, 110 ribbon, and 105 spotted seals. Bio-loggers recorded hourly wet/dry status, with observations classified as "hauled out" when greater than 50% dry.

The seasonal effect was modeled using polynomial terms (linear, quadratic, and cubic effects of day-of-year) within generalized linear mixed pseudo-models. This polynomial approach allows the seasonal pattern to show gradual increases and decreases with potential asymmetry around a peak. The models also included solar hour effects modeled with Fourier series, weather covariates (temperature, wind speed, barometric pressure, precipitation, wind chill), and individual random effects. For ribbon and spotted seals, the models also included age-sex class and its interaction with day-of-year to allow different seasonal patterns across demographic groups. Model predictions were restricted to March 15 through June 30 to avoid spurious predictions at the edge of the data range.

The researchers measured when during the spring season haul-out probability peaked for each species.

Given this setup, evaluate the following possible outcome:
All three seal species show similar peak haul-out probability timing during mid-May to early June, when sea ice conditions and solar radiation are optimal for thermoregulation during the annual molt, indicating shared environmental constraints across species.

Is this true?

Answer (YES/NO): YES